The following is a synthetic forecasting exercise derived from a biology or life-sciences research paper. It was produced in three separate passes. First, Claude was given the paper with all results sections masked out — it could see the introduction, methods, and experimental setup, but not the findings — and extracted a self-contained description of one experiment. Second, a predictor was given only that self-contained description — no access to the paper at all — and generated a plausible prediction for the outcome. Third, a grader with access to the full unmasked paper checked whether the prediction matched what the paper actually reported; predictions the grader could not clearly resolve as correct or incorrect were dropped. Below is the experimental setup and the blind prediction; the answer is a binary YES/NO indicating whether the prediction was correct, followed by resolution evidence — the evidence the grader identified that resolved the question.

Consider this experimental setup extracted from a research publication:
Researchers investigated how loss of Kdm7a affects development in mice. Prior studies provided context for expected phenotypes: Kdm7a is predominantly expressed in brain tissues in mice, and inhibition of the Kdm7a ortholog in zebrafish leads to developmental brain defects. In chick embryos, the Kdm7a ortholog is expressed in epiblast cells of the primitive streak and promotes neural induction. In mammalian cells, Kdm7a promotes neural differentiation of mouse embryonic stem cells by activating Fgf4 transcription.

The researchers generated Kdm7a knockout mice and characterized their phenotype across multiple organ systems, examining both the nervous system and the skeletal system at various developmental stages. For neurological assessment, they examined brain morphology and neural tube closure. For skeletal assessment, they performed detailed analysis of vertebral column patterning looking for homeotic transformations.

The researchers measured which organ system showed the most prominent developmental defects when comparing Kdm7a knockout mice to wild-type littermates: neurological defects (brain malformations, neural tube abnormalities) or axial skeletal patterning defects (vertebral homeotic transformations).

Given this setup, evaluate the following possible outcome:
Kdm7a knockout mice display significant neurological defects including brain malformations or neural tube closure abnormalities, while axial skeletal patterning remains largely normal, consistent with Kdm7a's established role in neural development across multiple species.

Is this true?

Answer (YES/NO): NO